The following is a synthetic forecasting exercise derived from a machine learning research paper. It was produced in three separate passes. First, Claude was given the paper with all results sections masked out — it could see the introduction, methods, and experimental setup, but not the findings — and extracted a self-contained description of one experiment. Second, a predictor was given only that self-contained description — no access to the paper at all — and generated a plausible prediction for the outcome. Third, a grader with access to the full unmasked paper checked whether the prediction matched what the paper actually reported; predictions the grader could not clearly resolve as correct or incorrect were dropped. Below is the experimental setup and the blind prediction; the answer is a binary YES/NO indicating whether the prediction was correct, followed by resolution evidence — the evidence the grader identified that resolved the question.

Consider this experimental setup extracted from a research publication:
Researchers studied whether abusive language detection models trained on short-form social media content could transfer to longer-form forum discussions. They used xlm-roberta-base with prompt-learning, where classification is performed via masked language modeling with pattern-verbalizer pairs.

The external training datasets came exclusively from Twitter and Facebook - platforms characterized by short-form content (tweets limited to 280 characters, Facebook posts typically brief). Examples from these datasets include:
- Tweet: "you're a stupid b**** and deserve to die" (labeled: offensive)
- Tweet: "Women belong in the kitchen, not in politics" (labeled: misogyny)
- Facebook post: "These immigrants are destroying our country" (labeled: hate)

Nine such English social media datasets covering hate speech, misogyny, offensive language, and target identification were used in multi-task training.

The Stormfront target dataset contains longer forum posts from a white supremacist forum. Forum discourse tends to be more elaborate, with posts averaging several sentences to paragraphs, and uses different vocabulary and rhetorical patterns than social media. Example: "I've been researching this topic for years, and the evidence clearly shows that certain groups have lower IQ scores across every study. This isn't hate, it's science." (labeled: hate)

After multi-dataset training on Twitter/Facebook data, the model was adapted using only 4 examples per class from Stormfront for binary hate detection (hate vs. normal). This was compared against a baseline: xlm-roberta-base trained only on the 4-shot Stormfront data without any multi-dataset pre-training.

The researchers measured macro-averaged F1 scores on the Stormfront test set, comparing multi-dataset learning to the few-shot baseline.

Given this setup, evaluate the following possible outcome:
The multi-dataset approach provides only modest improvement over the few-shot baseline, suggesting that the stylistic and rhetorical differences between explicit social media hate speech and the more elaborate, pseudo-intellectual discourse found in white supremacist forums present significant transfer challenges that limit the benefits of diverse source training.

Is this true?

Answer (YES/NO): NO